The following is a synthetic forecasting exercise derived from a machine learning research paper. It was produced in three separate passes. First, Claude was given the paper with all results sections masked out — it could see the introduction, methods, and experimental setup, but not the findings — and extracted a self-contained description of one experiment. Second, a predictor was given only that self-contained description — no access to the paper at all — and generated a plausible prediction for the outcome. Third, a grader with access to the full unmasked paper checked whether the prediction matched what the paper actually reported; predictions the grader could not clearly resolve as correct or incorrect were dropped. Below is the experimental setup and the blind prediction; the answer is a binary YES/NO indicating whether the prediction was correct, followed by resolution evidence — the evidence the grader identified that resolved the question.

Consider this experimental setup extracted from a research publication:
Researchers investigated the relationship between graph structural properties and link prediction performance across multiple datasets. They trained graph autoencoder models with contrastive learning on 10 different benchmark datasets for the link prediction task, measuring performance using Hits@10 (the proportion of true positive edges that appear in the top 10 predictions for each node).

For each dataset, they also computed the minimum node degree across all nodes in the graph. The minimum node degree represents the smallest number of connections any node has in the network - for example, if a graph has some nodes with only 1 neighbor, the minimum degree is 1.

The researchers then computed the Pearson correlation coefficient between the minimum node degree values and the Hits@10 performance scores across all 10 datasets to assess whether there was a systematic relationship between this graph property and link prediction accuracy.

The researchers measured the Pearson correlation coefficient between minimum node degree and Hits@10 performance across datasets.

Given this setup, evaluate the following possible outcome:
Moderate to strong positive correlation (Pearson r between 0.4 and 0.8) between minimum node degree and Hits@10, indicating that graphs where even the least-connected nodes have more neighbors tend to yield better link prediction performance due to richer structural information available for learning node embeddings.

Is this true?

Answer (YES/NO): YES